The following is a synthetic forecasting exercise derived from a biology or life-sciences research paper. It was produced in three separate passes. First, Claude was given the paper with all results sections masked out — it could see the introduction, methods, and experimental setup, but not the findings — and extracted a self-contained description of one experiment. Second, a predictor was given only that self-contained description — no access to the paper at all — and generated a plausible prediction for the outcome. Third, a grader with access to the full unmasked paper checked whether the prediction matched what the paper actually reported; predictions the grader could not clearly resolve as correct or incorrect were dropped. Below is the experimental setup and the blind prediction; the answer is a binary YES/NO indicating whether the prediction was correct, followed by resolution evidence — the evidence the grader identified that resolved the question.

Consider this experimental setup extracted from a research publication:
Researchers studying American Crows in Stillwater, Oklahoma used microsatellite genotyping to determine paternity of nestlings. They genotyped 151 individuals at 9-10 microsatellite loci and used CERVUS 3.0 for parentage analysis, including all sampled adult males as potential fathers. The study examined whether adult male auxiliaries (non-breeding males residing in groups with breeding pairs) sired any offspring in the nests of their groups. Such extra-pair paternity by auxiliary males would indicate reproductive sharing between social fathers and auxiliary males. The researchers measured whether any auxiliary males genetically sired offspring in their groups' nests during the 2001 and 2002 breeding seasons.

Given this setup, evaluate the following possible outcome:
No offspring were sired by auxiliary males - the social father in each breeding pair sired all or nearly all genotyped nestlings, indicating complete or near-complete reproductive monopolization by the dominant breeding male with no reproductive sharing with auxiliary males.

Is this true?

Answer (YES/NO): NO